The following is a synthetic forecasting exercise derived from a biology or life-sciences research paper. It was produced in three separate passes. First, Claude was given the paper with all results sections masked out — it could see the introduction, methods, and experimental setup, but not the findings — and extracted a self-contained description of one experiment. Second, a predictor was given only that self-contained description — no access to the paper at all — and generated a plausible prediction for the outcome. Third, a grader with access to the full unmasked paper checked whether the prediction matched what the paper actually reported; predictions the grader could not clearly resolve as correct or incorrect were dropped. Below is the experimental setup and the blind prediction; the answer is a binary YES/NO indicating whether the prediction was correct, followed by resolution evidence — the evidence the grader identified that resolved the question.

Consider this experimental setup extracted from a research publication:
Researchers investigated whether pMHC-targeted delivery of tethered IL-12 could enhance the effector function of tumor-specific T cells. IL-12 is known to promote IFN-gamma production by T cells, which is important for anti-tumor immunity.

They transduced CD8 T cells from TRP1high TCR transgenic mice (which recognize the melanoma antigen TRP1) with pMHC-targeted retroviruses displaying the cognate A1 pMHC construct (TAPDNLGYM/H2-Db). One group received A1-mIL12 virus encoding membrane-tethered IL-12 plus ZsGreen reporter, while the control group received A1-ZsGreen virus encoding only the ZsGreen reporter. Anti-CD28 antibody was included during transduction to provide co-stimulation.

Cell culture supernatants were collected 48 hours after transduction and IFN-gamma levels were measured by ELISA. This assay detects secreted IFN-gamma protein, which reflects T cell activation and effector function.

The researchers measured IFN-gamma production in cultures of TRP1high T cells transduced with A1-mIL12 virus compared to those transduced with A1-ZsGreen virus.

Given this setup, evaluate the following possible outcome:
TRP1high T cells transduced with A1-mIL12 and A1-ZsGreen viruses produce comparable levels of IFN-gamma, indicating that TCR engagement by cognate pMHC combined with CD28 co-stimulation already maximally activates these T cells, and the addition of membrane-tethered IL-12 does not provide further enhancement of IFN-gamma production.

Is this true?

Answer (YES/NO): NO